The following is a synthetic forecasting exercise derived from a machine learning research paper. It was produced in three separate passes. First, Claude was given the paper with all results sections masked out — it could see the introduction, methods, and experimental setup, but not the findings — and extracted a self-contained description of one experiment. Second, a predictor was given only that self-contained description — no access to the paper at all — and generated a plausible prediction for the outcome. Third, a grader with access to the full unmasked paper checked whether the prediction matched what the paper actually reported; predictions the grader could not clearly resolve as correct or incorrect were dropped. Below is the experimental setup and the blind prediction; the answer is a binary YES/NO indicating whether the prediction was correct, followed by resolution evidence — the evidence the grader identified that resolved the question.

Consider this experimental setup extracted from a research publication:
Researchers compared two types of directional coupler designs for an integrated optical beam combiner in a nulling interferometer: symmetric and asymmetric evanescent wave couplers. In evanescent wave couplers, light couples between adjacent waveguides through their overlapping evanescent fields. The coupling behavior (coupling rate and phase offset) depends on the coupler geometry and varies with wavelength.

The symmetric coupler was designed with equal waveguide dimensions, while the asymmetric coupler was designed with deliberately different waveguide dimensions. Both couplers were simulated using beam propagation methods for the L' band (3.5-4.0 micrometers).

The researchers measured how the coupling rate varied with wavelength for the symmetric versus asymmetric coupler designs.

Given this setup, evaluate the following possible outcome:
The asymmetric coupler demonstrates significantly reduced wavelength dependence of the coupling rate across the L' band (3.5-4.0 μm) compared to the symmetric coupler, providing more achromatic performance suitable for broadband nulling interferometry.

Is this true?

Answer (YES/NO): YES